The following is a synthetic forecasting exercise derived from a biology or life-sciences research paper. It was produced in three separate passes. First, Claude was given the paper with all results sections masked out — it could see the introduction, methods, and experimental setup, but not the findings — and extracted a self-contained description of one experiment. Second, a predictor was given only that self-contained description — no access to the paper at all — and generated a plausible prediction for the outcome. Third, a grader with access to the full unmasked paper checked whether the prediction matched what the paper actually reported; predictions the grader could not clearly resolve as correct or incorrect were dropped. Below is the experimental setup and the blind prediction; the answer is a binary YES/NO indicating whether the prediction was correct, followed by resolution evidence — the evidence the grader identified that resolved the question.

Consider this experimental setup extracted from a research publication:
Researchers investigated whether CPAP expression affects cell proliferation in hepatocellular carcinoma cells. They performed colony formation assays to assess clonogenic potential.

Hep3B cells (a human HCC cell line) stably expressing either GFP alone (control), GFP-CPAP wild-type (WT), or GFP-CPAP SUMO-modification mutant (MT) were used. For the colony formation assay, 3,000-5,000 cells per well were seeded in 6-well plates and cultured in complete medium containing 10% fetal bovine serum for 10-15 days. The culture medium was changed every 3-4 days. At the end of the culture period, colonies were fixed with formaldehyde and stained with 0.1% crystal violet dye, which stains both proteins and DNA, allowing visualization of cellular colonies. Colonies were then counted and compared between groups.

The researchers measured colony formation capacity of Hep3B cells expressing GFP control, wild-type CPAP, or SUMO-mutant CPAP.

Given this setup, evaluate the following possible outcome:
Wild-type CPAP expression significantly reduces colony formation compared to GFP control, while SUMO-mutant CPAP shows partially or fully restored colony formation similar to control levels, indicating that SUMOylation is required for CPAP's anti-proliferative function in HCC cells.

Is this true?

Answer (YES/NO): NO